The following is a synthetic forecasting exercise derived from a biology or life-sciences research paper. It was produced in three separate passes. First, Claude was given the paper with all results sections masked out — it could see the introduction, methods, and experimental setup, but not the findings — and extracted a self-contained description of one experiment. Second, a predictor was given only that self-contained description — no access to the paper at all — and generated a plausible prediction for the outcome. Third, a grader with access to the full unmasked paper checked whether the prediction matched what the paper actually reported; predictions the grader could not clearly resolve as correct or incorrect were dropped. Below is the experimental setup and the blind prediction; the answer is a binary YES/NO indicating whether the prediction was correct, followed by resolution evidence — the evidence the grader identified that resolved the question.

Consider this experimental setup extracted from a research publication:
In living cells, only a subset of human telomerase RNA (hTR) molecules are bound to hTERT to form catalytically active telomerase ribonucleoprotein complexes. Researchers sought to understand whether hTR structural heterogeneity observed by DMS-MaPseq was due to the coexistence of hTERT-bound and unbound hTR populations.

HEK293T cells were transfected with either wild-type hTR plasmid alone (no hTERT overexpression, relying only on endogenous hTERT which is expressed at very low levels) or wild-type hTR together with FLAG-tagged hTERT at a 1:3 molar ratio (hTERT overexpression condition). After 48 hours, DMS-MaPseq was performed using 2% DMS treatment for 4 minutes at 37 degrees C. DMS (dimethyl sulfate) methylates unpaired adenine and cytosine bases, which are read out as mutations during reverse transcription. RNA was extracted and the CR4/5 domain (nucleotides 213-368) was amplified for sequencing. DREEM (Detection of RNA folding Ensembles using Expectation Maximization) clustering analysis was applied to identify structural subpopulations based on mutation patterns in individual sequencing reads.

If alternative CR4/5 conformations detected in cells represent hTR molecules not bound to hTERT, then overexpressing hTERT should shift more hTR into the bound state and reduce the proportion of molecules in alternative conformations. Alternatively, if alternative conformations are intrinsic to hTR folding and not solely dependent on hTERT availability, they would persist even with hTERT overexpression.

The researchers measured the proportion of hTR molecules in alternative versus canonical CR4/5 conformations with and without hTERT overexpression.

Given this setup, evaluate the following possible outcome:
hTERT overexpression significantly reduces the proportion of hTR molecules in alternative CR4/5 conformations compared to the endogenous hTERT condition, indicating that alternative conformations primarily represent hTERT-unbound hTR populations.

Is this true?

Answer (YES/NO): NO